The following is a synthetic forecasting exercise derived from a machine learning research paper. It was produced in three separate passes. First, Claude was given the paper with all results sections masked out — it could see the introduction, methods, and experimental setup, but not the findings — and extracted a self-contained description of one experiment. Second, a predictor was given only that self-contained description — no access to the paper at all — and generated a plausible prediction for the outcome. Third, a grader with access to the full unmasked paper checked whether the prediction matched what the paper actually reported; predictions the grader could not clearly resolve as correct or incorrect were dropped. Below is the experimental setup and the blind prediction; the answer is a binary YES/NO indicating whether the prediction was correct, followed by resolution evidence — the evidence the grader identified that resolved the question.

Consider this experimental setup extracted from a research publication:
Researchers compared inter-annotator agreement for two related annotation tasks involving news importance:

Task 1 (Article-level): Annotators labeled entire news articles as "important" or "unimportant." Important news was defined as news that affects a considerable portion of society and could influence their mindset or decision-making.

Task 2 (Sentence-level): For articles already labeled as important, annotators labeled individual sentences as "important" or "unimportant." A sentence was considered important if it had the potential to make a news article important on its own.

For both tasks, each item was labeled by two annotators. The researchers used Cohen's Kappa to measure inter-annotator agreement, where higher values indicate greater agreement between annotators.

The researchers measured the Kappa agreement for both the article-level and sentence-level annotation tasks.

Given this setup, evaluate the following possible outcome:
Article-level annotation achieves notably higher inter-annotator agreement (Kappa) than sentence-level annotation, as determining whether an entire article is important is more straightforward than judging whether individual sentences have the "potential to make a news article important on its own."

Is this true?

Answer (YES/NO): YES